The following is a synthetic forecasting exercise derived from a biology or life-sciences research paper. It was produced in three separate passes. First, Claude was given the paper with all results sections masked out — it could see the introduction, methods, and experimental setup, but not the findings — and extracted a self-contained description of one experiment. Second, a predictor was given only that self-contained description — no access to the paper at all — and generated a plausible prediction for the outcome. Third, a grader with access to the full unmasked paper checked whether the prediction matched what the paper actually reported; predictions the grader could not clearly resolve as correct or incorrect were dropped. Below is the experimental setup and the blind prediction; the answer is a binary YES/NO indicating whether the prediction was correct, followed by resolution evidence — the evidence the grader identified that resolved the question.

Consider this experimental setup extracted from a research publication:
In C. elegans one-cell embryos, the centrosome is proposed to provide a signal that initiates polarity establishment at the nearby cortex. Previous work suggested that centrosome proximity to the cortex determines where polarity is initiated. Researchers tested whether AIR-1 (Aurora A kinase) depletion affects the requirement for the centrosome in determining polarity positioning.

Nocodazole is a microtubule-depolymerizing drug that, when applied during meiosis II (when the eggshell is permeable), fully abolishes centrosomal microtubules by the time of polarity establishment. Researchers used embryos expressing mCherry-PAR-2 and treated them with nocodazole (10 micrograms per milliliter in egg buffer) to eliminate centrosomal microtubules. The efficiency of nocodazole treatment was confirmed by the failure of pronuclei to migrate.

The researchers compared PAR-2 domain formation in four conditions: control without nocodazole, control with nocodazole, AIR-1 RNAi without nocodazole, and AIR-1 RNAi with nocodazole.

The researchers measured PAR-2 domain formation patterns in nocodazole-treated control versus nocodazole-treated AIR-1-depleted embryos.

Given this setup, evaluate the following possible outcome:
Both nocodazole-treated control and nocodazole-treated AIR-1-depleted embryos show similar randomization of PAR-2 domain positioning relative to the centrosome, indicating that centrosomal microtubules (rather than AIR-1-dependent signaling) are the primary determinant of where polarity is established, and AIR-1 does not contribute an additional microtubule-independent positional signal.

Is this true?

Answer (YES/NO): NO